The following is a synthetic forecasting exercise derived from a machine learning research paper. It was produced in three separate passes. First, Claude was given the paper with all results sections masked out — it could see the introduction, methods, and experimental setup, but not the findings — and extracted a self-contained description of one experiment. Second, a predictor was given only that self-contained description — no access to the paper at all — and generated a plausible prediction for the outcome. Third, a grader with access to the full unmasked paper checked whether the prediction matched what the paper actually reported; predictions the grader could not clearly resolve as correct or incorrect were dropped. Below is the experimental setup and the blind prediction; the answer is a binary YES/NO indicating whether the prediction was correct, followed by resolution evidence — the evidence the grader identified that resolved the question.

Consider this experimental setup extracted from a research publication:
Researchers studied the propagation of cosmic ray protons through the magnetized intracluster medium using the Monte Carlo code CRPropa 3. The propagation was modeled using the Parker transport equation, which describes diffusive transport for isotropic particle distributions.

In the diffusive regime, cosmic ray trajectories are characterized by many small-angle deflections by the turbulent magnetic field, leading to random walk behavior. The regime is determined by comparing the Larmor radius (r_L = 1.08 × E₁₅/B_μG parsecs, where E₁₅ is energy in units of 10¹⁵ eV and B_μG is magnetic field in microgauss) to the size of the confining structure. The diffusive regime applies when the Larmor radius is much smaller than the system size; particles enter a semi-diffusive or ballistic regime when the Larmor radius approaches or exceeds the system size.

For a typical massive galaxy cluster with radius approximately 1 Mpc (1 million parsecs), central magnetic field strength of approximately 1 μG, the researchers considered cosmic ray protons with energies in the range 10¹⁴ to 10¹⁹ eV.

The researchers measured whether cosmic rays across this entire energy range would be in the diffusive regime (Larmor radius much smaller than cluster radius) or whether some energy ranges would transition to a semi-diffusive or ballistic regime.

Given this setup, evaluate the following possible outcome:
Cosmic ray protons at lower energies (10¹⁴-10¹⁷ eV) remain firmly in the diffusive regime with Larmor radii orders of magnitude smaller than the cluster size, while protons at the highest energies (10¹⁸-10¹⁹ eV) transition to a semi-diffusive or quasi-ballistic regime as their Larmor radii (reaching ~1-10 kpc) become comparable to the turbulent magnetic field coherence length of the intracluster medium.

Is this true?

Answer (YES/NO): NO